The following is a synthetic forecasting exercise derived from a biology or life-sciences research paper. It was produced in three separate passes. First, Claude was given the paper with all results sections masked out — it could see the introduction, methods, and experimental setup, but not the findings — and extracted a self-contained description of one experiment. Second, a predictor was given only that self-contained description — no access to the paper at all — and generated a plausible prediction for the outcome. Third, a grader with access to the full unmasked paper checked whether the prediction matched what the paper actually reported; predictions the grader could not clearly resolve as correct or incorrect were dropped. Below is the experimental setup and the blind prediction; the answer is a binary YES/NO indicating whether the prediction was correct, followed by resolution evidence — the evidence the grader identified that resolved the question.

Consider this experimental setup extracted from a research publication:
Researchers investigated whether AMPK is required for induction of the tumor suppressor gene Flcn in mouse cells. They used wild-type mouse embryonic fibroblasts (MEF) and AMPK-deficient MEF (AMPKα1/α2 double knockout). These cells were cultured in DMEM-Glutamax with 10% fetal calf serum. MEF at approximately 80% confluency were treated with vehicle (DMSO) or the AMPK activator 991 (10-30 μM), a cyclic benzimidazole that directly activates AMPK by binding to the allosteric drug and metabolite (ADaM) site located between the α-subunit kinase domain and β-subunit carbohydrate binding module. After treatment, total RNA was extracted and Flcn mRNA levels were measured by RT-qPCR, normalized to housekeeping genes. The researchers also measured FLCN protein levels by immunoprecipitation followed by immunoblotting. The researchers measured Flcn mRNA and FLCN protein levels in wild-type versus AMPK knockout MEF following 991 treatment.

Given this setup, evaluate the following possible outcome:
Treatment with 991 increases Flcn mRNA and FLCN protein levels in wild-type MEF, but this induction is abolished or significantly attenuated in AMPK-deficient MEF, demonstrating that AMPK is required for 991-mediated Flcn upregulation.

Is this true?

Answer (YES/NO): YES